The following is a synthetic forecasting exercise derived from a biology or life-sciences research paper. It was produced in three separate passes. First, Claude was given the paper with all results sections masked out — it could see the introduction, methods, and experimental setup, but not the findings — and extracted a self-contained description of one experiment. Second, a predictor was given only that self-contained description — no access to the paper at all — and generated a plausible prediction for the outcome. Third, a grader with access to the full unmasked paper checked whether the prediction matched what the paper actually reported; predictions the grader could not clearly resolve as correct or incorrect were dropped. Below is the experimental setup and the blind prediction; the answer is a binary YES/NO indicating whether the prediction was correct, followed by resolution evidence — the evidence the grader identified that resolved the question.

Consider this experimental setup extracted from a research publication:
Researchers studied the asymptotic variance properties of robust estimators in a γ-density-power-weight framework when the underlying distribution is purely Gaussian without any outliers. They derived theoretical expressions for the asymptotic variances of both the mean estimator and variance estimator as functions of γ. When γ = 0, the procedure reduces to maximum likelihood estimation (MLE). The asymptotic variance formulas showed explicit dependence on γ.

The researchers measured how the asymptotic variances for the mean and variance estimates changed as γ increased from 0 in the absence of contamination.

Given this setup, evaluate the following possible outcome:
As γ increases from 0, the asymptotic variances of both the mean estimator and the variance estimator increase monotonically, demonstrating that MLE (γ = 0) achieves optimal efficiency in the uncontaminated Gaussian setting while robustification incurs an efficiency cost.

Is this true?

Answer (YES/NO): YES